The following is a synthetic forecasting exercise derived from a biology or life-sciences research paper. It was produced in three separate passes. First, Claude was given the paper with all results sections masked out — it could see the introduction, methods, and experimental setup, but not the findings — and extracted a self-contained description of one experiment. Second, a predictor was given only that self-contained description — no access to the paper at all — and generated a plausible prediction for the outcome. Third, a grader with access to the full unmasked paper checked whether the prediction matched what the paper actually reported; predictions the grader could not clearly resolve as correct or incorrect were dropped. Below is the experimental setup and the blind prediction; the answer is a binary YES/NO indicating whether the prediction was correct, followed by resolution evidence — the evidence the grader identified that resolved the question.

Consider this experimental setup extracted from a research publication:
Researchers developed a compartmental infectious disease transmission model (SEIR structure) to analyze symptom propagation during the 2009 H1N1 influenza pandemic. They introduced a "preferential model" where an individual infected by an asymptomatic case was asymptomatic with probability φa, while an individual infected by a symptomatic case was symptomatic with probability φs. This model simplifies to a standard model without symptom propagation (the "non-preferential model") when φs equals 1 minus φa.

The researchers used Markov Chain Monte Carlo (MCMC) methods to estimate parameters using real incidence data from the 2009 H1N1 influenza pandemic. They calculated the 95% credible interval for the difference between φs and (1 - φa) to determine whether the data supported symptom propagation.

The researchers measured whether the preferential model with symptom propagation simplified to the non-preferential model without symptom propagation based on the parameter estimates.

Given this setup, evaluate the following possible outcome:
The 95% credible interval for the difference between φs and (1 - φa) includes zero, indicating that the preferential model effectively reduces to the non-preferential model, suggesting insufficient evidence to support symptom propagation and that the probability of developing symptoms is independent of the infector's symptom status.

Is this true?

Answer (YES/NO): NO